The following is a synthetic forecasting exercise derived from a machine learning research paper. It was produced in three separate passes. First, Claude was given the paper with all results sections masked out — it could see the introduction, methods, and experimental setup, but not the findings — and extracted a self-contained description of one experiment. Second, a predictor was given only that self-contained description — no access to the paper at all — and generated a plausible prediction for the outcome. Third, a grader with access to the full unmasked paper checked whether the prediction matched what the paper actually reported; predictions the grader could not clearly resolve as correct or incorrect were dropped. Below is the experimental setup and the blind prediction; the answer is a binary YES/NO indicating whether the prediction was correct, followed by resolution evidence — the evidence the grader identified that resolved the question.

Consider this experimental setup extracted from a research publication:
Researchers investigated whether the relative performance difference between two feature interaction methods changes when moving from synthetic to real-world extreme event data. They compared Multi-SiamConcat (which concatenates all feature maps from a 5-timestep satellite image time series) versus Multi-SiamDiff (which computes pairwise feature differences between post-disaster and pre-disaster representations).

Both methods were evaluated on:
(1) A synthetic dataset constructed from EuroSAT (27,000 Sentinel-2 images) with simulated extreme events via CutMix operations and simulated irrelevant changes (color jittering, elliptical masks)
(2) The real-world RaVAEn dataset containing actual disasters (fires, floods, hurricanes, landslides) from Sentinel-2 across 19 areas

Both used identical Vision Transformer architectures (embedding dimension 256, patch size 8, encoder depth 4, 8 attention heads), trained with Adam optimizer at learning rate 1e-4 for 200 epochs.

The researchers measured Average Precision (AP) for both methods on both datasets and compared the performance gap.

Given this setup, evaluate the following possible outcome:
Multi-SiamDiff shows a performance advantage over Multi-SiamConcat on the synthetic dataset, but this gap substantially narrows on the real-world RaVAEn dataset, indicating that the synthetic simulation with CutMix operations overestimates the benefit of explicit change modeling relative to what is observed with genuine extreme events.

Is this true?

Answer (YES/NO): NO